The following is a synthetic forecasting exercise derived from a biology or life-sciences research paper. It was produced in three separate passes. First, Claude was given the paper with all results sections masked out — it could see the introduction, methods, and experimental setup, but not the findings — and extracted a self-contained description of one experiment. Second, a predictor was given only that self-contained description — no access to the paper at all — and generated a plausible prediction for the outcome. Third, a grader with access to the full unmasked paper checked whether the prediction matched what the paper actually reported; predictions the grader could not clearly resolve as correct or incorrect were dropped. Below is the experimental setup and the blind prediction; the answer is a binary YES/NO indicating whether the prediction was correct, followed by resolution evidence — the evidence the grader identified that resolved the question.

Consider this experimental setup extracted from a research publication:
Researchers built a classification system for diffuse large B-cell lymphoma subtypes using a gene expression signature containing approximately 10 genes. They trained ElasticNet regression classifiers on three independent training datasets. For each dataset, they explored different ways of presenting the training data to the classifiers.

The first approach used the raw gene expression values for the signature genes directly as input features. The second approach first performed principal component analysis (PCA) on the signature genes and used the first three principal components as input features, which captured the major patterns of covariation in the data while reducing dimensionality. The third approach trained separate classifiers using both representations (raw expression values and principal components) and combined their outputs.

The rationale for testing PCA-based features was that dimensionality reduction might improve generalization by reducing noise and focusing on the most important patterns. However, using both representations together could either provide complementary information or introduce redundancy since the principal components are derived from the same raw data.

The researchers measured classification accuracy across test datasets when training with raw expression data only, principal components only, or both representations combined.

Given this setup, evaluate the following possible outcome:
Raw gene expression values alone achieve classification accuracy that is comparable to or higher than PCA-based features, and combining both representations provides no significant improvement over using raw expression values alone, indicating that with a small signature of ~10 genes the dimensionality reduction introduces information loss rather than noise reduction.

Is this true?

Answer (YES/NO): NO